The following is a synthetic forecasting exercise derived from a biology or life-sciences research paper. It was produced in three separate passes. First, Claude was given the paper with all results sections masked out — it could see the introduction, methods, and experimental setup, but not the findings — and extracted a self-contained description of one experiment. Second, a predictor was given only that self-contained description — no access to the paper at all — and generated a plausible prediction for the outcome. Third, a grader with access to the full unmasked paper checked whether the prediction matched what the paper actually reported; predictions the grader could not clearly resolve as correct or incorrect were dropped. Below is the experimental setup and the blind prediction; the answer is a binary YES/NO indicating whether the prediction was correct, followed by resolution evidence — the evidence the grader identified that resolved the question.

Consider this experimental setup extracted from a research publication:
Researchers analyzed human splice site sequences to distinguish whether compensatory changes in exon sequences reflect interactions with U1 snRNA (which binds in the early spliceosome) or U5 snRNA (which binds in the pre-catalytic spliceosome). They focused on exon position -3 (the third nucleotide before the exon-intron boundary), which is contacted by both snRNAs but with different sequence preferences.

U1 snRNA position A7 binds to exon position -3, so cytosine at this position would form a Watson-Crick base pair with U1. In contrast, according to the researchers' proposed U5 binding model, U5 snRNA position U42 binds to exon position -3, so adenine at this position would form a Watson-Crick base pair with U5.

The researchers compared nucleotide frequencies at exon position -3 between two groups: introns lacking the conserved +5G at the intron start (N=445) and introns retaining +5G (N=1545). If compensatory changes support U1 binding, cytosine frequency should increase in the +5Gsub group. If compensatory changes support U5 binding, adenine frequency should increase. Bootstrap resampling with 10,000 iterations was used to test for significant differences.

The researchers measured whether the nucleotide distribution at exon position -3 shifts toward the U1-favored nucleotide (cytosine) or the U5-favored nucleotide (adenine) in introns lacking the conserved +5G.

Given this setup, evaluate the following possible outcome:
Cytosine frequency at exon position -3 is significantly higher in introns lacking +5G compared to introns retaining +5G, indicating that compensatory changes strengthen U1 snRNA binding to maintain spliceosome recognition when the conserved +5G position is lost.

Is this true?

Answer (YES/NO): NO